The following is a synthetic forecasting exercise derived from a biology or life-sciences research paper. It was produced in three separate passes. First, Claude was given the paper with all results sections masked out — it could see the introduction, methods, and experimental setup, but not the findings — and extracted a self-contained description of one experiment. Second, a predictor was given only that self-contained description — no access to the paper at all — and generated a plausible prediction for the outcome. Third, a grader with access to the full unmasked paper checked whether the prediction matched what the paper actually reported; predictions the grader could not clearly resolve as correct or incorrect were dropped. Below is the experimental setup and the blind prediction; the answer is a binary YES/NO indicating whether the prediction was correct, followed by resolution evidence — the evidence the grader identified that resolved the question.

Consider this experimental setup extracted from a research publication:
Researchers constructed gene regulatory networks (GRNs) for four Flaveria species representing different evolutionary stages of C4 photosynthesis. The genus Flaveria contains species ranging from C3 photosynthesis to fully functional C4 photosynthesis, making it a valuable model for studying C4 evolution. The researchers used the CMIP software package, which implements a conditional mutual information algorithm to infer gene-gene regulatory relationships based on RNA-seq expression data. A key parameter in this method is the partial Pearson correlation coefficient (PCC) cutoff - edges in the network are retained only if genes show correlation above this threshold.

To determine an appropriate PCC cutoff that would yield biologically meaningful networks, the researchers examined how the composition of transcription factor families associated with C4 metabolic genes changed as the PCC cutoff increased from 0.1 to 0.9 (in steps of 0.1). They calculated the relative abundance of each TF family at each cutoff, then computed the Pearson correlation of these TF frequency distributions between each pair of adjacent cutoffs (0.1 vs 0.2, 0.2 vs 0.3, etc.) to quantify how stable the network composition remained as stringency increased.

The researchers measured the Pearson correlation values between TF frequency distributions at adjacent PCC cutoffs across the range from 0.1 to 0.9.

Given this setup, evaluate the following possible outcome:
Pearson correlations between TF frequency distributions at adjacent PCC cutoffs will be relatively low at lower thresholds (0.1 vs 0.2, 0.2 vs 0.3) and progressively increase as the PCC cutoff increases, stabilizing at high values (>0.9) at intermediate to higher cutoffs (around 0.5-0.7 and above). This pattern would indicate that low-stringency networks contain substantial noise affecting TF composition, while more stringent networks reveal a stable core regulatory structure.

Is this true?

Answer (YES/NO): NO